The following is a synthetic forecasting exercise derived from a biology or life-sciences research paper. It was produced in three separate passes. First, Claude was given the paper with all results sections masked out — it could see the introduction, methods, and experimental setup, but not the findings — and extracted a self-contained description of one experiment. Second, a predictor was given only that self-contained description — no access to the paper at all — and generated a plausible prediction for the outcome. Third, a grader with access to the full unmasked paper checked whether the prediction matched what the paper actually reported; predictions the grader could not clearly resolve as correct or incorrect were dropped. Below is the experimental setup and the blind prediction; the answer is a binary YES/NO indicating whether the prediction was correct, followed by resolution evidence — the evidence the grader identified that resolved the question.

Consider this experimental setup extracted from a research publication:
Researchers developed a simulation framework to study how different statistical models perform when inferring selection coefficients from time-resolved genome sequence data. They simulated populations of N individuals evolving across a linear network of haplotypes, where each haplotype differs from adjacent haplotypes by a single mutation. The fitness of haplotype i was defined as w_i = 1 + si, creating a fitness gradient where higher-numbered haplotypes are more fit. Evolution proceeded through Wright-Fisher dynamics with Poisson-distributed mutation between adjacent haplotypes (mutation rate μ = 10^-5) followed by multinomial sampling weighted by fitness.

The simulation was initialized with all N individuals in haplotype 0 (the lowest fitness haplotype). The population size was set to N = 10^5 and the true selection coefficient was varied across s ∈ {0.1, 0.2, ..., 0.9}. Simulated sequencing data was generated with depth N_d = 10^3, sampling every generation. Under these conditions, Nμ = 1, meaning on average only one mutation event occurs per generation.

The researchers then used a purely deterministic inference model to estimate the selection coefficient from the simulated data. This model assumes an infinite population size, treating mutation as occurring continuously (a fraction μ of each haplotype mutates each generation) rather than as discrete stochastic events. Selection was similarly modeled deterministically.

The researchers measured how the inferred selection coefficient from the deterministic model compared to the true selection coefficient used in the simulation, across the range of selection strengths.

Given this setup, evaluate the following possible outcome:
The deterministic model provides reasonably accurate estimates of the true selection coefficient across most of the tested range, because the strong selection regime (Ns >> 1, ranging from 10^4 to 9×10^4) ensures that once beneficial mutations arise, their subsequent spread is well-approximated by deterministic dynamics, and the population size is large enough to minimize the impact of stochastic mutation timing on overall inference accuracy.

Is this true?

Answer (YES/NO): NO